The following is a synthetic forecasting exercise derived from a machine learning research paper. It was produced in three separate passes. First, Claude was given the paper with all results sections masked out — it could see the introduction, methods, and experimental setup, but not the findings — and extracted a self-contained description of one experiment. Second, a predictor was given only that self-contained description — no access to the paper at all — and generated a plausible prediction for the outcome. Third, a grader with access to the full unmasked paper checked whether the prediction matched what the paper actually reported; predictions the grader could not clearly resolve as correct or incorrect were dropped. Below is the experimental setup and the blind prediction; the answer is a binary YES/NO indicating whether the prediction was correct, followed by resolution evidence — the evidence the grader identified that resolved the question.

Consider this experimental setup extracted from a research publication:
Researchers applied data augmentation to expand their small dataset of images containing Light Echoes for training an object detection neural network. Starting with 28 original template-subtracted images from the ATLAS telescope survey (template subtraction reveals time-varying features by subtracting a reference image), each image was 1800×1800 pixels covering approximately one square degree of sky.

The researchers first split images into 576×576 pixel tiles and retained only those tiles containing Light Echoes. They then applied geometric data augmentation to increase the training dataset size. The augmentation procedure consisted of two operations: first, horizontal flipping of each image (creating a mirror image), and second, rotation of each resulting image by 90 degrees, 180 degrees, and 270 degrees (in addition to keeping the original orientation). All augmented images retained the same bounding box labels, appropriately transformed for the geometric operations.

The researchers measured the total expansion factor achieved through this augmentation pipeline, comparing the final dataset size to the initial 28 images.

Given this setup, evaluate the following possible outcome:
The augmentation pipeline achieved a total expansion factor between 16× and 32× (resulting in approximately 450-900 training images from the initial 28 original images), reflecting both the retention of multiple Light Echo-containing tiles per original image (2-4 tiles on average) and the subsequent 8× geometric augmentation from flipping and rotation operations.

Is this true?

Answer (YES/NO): NO